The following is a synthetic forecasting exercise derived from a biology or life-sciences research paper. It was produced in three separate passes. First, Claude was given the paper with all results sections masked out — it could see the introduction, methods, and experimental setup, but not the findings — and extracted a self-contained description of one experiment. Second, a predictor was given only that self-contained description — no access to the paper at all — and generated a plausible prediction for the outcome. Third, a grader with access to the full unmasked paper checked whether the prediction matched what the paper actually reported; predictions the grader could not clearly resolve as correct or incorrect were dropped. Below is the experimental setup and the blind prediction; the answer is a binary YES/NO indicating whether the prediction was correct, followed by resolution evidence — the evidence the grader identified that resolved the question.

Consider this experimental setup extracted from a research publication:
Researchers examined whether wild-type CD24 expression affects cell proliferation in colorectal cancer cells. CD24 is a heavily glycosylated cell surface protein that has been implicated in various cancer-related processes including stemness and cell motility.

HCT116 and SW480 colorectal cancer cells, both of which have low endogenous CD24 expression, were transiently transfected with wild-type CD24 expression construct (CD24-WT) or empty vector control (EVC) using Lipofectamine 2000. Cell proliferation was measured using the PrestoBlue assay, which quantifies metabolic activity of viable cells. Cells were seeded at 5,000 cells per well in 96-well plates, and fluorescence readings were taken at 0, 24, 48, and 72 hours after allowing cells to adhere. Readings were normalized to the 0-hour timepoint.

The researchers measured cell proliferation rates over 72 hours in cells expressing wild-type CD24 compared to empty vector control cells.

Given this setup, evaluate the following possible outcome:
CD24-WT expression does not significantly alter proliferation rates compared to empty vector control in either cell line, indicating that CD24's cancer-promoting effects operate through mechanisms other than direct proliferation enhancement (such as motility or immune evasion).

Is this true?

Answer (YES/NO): YES